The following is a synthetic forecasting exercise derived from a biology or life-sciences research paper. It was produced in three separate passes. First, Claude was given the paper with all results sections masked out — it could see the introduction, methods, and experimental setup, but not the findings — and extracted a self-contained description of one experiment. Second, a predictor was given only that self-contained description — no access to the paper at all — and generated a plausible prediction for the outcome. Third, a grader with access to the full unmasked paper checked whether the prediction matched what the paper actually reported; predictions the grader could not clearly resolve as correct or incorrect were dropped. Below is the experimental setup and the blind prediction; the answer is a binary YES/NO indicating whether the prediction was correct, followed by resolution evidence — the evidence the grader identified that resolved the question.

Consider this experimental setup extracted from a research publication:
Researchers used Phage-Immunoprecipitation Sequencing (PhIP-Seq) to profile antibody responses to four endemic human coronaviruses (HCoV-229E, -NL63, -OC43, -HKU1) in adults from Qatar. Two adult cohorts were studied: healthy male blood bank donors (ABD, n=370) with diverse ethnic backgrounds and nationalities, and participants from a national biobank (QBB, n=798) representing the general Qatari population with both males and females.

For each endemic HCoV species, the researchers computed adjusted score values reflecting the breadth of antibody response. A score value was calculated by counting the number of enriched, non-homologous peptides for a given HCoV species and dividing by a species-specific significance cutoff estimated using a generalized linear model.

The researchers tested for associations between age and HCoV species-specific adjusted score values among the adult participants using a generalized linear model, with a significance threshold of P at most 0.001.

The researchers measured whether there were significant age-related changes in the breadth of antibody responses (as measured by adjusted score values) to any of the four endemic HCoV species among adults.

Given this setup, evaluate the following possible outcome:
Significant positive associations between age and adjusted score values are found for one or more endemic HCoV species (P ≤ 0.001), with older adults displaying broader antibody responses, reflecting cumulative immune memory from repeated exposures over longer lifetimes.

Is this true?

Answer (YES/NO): NO